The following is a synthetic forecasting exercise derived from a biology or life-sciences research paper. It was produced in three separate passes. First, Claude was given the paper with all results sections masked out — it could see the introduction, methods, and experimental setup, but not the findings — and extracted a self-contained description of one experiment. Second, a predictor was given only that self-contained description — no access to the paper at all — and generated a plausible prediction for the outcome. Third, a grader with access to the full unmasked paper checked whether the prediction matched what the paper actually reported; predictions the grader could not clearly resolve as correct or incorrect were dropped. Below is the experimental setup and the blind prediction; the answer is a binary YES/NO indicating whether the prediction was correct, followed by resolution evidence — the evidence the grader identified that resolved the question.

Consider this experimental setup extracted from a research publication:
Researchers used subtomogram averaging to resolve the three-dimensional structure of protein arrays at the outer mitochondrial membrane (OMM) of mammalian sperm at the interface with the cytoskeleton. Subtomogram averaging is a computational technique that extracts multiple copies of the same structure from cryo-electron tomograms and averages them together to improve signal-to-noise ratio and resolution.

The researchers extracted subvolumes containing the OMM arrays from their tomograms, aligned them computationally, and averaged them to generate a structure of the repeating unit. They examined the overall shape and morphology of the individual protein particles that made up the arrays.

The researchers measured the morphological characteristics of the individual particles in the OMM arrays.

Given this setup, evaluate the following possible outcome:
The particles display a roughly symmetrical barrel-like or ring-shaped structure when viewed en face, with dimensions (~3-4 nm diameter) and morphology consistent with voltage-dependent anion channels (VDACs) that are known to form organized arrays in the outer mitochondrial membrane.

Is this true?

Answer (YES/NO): NO